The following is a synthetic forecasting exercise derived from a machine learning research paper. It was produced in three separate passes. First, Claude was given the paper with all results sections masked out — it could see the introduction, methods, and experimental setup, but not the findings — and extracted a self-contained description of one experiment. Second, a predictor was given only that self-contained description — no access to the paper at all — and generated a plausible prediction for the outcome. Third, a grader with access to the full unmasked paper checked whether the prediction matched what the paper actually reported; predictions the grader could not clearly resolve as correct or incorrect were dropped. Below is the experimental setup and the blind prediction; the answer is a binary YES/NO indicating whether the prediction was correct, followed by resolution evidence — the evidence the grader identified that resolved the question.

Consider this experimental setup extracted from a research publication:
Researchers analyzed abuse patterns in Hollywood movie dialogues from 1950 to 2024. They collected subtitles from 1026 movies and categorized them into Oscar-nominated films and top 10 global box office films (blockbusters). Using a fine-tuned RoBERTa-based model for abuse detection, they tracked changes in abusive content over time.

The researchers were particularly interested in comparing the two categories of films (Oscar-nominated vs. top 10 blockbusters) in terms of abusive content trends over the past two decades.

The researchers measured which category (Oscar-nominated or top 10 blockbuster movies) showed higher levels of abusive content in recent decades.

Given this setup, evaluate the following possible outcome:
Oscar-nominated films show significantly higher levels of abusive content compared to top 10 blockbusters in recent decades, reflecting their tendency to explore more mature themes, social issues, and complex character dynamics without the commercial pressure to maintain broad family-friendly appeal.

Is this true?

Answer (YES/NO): YES